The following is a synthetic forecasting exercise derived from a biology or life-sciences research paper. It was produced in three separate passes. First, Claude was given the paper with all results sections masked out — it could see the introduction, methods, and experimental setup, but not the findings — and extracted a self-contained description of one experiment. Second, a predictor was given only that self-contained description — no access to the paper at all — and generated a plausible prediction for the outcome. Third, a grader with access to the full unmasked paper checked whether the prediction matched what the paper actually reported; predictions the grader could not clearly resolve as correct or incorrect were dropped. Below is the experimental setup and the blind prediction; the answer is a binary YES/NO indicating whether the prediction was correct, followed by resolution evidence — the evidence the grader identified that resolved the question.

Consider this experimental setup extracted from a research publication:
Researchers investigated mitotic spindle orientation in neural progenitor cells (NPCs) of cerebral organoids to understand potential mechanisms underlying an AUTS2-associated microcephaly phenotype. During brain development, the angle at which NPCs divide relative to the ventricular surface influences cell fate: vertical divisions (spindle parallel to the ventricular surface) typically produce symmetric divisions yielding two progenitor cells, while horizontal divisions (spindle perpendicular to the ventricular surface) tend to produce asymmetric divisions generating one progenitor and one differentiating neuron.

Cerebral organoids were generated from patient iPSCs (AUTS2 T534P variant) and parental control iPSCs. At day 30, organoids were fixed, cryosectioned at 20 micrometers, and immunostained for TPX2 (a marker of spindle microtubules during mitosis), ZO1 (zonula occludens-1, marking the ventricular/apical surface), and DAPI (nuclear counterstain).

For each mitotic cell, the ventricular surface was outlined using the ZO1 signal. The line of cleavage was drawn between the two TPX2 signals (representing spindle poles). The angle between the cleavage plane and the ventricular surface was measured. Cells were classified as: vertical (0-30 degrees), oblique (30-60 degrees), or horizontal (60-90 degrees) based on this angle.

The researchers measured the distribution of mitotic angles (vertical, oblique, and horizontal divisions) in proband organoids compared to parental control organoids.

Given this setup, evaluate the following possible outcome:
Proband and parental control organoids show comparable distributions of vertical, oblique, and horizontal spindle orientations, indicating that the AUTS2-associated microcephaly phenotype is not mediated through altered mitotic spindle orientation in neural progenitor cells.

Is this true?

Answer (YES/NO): NO